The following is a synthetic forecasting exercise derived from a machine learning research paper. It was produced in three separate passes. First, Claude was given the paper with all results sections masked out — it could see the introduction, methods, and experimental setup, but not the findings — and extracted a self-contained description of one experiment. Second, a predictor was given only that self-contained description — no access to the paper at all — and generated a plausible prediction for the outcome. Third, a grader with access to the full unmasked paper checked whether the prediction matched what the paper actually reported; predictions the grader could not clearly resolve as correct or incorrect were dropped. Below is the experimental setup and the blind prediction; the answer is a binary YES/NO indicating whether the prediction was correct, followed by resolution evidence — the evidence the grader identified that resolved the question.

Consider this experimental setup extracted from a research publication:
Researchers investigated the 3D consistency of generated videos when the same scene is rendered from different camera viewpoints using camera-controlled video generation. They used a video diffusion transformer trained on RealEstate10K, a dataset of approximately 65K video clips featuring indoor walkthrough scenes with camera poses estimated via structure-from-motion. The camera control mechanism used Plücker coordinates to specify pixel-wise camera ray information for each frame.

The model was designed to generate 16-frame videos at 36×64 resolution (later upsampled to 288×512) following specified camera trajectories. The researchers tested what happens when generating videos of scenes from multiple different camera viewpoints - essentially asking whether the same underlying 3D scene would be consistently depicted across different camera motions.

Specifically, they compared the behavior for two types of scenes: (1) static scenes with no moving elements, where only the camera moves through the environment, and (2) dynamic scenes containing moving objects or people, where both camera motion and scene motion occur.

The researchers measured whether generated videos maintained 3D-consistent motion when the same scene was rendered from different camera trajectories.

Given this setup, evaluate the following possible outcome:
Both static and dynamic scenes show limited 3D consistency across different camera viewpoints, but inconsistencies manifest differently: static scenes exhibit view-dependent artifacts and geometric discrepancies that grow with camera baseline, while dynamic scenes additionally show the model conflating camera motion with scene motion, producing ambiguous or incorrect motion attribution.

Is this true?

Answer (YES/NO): NO